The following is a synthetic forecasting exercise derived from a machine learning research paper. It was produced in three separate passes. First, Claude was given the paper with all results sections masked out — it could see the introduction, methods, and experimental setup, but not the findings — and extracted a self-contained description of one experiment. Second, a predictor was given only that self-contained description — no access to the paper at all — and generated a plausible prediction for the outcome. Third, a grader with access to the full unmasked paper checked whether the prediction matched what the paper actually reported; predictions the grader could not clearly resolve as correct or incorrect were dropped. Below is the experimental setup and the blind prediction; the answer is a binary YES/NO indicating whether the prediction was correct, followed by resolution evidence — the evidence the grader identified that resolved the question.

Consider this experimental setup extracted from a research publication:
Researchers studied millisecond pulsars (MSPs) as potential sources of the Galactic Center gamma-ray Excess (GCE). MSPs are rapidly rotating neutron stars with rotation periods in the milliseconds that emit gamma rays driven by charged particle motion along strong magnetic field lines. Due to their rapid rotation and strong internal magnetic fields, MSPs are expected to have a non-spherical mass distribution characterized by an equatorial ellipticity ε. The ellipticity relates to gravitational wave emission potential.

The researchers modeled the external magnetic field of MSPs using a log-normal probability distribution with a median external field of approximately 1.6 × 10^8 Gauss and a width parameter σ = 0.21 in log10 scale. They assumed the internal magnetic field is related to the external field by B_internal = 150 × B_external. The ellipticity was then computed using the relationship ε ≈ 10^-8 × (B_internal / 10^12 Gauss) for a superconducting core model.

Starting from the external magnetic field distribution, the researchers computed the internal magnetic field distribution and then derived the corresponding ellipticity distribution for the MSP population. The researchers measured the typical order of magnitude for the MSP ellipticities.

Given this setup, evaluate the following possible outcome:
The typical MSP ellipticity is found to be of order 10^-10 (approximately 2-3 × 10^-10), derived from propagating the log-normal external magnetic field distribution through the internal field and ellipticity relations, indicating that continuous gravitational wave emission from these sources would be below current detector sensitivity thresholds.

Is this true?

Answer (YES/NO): NO